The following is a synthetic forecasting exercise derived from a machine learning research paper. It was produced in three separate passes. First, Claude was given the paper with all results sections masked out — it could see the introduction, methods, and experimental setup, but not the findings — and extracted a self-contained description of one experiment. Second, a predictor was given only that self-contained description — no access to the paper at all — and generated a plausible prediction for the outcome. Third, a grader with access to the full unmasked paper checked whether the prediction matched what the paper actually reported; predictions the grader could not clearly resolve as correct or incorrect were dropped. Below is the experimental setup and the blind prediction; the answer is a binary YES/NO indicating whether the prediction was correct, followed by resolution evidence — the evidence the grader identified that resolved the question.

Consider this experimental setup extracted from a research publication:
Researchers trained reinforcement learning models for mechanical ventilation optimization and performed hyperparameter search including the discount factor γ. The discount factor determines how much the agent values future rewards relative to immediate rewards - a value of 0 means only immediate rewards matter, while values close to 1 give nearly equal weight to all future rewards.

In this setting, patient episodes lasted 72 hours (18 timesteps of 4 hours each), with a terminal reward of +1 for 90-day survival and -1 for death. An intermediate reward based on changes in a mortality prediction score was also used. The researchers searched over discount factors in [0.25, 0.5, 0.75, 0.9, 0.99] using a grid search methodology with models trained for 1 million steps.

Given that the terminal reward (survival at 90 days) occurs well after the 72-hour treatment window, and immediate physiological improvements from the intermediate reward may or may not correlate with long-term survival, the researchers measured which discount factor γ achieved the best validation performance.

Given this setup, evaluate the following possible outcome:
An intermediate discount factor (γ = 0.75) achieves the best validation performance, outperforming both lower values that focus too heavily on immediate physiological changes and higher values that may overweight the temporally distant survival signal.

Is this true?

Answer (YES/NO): YES